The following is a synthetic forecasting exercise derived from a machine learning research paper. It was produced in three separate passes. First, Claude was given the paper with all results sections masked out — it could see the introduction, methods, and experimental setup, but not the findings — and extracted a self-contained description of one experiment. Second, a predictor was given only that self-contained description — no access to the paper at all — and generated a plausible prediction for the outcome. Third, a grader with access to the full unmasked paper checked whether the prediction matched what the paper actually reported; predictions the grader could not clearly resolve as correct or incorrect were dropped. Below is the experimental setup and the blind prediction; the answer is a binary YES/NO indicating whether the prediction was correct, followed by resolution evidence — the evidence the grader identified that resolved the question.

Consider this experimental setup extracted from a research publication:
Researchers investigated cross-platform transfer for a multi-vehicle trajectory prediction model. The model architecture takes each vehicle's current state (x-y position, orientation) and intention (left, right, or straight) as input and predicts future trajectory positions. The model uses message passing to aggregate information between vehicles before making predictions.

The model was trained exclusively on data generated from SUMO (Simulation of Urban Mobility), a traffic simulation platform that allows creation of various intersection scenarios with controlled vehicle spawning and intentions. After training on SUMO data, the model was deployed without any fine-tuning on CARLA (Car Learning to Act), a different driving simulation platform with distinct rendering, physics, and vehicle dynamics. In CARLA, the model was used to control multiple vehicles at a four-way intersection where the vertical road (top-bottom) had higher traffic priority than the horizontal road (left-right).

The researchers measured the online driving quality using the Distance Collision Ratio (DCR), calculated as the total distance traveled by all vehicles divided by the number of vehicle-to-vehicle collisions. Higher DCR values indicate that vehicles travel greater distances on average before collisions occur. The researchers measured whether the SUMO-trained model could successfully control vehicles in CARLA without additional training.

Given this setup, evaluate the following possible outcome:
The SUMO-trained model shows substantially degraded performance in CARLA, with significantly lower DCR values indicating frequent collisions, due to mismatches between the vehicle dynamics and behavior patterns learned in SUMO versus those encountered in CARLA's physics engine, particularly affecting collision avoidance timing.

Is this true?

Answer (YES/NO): NO